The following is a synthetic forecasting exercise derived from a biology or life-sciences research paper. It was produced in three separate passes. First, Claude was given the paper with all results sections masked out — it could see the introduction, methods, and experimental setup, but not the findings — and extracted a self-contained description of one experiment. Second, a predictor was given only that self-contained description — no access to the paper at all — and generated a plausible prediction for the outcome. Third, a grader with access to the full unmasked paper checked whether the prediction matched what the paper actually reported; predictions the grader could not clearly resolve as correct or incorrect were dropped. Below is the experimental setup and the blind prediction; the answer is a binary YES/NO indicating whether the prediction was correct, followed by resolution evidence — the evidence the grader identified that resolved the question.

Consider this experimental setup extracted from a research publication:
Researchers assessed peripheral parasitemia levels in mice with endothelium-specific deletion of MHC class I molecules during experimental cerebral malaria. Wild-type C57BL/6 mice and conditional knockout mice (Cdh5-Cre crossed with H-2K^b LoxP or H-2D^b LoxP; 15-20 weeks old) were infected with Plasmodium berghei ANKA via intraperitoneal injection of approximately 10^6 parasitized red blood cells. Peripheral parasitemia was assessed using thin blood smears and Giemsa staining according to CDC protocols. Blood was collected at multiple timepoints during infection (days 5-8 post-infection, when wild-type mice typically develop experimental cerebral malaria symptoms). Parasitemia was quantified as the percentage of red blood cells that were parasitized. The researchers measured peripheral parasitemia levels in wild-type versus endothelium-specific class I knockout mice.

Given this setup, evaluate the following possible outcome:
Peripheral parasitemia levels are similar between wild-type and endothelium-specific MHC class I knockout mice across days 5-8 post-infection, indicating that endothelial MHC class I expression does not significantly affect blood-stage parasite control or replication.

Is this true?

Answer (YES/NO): YES